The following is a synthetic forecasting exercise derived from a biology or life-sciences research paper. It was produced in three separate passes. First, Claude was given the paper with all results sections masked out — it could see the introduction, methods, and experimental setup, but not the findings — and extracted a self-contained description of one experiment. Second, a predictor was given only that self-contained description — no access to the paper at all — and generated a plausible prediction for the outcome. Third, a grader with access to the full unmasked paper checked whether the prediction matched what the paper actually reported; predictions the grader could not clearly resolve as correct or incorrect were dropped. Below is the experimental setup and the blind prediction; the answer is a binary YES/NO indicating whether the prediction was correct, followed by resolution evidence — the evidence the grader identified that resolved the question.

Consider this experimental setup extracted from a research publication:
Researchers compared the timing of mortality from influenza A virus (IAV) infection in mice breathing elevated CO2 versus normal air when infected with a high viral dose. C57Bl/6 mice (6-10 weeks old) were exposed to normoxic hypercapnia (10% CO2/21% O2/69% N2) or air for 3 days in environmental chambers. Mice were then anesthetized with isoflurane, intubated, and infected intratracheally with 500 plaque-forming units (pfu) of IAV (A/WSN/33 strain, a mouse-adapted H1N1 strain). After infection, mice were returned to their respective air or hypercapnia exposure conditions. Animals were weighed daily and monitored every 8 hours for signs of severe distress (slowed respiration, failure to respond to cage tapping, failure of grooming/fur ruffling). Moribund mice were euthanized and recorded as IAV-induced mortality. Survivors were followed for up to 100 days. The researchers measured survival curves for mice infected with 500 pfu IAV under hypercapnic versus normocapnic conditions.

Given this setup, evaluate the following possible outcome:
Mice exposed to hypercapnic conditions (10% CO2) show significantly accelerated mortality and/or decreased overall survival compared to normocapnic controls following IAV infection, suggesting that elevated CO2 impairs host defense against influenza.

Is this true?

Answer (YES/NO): YES